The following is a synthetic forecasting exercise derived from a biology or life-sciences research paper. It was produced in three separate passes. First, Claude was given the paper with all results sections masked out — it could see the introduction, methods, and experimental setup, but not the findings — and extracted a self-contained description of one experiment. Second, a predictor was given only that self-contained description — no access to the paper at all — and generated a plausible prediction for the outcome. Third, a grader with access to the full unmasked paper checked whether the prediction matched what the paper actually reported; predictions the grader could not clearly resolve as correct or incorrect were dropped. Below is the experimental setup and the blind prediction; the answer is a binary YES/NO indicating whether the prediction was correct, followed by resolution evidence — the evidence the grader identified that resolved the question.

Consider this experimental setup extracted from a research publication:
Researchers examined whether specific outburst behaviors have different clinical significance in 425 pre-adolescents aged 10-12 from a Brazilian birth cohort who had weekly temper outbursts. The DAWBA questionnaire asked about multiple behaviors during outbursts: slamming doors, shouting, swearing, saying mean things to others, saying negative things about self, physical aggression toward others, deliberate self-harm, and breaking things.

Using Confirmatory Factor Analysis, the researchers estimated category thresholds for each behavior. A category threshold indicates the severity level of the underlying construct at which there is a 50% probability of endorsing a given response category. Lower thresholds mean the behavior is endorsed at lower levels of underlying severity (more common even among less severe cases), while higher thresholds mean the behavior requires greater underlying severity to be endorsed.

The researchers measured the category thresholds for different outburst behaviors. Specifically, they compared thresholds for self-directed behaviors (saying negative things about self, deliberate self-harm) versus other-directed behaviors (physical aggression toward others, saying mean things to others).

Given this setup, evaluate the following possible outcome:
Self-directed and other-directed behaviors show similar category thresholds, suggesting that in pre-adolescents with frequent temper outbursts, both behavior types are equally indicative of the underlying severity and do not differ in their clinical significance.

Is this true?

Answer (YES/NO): NO